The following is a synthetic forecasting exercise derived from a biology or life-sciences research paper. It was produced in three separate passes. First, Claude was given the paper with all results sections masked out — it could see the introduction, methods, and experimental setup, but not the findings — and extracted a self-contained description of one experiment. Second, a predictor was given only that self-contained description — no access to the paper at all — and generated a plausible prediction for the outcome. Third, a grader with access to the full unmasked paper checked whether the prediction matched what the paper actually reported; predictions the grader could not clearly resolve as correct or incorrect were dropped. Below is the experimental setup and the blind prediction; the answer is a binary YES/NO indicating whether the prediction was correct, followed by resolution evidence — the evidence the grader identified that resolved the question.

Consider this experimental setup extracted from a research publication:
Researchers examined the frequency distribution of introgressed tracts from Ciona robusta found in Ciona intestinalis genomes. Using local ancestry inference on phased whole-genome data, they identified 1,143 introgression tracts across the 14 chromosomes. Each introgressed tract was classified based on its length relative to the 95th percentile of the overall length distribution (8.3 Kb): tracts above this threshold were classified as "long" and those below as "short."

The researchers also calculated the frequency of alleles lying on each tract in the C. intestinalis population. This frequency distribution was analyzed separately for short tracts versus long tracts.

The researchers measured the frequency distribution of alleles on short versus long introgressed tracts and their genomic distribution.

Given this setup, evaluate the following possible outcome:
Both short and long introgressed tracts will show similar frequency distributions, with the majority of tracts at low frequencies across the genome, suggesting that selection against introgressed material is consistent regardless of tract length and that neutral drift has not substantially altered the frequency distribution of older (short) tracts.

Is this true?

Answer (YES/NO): NO